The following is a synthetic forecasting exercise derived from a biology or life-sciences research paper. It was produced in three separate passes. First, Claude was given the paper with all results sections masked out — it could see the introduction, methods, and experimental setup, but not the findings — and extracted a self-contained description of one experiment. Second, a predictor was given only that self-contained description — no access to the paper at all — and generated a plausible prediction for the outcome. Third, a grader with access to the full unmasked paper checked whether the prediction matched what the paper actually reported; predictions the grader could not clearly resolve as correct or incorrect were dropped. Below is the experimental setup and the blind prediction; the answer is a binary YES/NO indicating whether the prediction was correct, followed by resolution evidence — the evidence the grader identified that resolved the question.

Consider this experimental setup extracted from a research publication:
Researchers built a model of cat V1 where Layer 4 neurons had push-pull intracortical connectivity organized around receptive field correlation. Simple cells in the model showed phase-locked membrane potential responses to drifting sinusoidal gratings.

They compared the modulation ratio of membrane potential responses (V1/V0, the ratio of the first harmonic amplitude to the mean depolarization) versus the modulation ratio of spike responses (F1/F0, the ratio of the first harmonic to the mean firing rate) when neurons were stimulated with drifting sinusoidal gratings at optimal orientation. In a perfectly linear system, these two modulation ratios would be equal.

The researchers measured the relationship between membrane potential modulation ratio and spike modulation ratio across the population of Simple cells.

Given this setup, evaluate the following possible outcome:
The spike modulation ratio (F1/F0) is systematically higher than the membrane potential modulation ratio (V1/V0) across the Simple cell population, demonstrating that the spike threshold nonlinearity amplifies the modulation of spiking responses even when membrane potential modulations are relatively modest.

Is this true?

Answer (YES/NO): YES